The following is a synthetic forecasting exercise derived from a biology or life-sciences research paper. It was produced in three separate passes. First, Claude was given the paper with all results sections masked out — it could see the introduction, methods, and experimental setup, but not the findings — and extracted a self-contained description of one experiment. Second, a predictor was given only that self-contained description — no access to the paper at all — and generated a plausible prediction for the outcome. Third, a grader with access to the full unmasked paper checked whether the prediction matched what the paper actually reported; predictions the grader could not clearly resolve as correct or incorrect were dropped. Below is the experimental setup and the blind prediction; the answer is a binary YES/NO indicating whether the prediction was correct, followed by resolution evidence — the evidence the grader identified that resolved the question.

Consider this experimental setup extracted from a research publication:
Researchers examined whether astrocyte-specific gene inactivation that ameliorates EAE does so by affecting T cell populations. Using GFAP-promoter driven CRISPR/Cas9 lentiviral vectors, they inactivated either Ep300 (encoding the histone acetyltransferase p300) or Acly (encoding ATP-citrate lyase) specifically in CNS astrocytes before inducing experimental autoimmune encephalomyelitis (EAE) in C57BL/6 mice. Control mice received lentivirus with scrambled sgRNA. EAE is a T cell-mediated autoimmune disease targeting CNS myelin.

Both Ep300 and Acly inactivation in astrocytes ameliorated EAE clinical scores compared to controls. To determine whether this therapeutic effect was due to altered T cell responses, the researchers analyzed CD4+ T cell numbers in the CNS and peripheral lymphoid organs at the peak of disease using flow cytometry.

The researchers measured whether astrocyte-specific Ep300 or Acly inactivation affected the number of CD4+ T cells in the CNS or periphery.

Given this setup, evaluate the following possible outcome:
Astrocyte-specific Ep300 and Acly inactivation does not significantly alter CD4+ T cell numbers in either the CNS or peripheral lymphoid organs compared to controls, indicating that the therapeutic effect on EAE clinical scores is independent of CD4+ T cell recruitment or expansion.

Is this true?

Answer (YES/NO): YES